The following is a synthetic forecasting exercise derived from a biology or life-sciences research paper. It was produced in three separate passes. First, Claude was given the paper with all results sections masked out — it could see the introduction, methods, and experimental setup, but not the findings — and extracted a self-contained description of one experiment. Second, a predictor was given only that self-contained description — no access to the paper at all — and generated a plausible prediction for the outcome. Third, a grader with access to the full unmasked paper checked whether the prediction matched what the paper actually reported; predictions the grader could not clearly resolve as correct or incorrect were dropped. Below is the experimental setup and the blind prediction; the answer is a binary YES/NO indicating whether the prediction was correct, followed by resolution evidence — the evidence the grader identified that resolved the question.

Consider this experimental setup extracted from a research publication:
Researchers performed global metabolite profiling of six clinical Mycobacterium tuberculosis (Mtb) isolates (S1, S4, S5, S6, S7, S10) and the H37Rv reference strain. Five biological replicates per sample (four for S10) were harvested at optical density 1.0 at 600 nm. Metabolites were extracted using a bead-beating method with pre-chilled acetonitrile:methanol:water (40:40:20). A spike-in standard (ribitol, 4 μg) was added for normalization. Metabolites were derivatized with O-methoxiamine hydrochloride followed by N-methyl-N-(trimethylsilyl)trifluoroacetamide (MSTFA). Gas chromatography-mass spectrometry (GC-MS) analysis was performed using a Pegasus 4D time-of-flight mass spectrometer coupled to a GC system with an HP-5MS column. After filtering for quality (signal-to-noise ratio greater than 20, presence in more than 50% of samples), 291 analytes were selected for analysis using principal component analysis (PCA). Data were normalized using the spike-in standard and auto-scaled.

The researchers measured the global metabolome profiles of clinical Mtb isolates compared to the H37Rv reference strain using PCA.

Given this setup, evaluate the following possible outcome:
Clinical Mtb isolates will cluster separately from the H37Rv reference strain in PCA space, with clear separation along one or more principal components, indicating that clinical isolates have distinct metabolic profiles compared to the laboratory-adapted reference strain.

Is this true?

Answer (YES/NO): YES